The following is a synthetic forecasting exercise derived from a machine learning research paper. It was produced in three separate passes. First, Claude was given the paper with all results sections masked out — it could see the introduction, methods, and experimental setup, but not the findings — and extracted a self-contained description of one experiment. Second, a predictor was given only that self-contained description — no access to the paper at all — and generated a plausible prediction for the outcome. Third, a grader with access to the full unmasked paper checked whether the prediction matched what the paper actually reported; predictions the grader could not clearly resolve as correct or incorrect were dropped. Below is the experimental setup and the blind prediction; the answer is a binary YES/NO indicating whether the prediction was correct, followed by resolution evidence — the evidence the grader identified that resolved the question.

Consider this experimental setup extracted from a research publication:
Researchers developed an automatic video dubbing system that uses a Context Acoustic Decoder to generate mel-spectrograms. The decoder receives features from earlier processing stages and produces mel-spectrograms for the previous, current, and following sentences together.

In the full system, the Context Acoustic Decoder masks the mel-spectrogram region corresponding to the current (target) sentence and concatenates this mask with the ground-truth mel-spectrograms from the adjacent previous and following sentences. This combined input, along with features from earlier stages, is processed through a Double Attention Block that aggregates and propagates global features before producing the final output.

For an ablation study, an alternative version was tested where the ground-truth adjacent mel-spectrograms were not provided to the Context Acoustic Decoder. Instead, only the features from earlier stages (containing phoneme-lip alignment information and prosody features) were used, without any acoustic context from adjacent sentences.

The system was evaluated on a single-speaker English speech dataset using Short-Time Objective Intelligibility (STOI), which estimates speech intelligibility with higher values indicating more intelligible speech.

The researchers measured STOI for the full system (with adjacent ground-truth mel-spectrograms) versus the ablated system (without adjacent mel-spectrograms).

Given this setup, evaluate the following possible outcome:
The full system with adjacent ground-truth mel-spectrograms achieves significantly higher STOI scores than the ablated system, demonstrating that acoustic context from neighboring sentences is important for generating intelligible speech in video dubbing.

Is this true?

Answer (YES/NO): NO